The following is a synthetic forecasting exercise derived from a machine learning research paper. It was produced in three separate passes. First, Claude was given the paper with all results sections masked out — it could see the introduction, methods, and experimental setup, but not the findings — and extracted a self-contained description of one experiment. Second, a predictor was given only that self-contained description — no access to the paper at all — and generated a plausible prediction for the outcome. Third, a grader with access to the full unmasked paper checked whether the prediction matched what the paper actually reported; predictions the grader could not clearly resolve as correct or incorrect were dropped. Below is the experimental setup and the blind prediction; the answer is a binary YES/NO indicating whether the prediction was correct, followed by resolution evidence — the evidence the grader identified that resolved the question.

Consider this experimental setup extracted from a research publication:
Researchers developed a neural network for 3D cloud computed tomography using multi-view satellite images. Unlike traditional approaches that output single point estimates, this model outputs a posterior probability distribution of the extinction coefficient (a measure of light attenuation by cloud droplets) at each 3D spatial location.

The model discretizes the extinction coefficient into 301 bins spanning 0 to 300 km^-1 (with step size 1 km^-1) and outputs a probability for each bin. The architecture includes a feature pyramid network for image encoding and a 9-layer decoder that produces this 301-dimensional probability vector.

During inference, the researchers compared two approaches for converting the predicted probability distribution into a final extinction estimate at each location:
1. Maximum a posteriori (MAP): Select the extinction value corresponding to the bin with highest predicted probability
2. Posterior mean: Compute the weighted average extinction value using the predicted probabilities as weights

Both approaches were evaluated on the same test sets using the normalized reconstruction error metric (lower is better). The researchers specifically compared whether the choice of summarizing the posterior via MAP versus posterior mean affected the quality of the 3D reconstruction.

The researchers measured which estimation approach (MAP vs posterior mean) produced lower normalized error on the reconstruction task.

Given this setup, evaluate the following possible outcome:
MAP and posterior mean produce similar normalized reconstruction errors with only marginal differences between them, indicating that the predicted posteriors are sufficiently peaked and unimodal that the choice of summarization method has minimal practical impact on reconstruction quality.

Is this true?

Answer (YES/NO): NO